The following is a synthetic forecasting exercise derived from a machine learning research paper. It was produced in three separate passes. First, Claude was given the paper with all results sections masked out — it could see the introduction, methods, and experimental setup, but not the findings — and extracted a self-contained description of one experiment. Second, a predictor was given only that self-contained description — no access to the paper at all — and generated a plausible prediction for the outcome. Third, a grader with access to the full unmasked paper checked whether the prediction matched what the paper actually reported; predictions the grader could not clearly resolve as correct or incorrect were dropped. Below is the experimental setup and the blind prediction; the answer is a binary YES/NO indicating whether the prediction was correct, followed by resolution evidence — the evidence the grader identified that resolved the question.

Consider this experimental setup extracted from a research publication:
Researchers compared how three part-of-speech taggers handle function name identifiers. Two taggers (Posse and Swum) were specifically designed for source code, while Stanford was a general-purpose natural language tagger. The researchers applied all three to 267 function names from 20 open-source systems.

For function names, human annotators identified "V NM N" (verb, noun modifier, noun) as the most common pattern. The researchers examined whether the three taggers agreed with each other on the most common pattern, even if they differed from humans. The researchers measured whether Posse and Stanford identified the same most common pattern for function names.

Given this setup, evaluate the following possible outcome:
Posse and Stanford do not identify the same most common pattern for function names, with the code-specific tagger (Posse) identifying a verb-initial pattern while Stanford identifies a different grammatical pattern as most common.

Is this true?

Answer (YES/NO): NO